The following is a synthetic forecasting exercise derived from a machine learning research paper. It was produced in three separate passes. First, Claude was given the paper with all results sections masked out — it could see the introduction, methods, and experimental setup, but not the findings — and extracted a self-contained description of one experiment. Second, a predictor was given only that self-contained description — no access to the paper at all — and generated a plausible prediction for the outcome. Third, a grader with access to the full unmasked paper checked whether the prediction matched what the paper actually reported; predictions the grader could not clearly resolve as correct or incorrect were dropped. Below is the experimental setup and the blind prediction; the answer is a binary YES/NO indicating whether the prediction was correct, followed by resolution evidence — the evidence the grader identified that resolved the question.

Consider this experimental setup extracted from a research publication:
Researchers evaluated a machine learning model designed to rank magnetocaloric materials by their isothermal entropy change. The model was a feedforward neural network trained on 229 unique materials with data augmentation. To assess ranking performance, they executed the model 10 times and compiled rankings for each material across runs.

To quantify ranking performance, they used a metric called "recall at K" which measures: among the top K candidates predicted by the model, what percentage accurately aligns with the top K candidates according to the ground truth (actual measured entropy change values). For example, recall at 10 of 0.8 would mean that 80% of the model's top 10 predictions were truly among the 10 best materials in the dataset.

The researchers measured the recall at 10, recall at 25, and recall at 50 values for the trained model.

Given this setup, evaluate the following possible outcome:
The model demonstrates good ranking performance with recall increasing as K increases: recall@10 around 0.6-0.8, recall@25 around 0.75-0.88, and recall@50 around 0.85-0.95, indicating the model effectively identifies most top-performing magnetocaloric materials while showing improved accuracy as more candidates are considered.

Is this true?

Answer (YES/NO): NO